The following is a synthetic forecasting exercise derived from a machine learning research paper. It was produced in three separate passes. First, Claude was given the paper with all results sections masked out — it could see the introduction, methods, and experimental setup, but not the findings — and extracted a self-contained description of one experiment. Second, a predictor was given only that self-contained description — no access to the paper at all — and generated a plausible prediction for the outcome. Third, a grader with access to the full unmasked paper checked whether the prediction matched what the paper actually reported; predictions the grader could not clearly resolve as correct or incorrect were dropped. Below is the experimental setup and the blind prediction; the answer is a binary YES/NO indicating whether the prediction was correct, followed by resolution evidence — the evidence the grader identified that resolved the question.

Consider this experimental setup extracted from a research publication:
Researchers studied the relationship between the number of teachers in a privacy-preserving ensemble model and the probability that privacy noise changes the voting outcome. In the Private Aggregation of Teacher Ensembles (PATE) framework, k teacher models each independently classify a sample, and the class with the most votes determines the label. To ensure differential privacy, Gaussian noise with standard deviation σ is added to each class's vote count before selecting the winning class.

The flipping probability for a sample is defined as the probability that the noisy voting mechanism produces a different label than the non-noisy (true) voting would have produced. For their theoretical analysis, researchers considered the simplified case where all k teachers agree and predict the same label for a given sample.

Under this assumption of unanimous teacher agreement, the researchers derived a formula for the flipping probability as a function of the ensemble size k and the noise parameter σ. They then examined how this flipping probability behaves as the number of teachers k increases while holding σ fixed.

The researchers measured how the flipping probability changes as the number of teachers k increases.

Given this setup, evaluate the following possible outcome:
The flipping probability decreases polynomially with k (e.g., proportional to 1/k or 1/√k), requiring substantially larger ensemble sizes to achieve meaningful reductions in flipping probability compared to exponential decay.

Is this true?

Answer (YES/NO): NO